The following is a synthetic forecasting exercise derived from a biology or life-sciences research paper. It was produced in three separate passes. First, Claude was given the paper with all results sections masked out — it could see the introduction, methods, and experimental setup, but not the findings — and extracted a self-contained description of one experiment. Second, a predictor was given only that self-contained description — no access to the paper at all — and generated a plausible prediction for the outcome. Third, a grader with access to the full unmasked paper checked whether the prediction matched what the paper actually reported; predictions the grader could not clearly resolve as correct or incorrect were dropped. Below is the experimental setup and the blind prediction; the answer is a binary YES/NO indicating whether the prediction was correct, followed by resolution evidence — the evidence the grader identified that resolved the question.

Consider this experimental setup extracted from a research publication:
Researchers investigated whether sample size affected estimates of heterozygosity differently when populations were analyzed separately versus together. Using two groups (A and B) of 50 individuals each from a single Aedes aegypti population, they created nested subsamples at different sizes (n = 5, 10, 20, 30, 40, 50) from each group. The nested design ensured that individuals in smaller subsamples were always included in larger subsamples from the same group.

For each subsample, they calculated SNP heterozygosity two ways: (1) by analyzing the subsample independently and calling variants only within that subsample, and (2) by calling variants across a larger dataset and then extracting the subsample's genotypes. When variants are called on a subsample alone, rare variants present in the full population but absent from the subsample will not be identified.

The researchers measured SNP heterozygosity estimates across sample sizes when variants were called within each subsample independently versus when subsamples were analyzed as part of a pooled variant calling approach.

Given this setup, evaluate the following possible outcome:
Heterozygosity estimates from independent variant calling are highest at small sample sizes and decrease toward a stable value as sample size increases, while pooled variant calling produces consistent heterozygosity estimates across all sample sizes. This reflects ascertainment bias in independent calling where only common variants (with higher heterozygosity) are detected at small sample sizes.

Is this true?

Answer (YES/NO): NO